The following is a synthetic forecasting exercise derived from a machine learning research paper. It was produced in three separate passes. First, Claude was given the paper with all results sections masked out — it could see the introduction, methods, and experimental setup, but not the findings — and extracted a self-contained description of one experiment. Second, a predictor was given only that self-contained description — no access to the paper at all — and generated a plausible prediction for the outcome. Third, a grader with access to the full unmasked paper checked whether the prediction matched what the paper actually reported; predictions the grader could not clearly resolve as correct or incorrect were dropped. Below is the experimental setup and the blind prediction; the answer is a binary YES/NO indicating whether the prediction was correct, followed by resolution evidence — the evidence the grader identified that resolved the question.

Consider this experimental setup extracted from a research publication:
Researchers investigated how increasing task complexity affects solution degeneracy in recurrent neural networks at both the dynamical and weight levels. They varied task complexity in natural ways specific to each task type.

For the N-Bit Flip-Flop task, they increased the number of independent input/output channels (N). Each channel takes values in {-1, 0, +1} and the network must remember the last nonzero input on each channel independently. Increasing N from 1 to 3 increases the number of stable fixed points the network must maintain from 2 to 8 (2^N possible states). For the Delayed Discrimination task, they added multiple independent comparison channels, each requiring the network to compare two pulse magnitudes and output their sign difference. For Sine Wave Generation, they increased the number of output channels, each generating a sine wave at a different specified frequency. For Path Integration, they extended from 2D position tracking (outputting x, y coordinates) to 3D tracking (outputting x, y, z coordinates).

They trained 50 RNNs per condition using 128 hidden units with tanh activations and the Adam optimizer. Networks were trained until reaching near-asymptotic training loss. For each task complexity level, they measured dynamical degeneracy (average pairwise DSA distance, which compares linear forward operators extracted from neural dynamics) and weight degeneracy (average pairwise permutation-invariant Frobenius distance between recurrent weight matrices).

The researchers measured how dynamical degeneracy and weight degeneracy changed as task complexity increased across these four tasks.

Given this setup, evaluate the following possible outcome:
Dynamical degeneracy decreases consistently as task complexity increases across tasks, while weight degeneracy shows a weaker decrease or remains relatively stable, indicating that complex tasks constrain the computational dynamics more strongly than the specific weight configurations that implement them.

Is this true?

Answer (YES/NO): NO